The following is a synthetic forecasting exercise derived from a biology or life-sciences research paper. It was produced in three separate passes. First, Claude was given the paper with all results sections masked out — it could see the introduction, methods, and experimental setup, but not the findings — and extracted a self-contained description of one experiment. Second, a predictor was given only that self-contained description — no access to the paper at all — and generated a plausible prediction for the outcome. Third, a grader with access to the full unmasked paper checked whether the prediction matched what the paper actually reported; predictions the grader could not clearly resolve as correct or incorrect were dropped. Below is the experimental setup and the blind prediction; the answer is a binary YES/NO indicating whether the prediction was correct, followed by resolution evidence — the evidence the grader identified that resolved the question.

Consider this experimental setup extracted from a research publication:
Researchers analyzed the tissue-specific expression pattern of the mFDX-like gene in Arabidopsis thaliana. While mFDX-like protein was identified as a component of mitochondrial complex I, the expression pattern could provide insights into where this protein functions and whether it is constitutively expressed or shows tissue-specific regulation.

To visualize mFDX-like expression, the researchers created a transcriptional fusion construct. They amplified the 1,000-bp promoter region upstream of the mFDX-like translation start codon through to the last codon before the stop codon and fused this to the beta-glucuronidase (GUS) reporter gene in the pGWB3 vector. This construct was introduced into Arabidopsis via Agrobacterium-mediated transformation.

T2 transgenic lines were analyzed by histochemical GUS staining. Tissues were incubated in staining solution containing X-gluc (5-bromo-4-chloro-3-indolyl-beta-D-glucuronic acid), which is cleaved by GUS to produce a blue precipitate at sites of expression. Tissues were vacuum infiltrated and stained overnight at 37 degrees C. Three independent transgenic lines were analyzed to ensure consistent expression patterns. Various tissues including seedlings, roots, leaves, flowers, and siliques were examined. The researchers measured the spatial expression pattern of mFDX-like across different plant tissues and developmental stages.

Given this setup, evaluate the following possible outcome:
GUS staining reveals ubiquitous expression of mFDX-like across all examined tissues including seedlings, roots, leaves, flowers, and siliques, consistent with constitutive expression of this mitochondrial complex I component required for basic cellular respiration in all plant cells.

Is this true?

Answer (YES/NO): NO